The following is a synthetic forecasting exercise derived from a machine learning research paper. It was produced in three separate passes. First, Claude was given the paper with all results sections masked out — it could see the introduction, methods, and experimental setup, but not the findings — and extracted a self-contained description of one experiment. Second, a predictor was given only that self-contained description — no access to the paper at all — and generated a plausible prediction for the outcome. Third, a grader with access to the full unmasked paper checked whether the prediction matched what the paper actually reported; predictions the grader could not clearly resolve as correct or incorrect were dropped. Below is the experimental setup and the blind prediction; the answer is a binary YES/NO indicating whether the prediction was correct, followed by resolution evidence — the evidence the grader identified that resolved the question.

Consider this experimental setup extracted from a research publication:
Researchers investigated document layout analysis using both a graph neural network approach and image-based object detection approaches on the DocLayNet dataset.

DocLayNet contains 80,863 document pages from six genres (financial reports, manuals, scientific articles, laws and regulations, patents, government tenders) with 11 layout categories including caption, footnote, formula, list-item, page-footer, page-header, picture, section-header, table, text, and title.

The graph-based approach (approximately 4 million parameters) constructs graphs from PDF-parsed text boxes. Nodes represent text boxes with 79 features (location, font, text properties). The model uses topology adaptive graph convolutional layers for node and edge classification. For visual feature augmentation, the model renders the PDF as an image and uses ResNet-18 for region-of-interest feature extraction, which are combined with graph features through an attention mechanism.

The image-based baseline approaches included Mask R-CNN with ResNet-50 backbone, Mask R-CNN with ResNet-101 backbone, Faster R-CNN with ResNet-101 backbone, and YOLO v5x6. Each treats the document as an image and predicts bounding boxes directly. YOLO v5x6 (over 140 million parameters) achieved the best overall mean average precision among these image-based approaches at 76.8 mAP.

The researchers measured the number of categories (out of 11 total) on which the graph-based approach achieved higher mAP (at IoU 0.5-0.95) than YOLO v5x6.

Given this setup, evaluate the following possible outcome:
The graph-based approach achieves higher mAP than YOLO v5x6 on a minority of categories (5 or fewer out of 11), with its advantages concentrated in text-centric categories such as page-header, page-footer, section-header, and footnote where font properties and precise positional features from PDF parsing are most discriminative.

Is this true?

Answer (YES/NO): NO